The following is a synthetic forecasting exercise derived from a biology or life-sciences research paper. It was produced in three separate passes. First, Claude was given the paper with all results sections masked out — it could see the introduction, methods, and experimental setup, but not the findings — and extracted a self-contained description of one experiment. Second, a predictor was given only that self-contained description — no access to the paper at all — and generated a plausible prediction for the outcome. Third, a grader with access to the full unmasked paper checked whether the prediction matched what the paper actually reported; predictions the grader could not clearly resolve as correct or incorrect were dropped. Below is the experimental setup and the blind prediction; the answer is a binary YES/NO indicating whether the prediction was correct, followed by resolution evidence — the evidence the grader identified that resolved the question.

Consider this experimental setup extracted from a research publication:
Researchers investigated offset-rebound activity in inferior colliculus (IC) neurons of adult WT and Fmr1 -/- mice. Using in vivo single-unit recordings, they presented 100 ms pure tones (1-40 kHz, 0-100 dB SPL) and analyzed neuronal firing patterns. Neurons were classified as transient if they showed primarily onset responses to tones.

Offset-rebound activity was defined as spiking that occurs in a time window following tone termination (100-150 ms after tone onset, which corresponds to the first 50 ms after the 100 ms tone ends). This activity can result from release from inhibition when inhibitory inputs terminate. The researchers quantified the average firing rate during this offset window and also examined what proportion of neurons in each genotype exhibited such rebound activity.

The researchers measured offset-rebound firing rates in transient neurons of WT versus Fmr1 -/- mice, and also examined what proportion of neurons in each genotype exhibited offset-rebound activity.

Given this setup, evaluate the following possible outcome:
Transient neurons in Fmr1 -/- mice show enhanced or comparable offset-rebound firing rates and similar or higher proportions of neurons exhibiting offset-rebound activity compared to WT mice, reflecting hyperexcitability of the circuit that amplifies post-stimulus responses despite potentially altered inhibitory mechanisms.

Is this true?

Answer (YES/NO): YES